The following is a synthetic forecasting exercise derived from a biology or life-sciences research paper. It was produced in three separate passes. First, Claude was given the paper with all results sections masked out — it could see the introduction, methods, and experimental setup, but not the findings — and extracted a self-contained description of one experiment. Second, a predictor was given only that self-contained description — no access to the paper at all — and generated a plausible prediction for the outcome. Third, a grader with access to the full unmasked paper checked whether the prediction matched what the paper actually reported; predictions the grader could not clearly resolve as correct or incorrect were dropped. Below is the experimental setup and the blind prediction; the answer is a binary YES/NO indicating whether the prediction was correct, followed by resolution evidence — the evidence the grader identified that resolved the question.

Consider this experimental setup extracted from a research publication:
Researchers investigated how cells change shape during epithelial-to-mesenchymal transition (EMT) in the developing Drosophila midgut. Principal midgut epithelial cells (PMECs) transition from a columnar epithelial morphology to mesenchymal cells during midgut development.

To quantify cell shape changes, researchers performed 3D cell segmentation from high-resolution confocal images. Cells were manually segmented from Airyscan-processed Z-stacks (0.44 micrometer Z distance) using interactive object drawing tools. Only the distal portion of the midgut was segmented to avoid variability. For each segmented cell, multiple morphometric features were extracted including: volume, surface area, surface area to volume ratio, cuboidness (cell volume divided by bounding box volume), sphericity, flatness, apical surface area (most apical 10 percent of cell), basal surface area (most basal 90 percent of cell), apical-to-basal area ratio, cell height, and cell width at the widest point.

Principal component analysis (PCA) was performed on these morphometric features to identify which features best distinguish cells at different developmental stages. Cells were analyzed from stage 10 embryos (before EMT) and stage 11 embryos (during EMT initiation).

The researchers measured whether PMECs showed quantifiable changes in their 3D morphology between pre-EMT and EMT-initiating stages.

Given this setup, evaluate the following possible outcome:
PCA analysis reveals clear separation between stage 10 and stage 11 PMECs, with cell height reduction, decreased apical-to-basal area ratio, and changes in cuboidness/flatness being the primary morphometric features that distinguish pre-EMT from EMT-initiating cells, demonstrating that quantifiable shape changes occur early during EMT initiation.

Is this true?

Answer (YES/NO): NO